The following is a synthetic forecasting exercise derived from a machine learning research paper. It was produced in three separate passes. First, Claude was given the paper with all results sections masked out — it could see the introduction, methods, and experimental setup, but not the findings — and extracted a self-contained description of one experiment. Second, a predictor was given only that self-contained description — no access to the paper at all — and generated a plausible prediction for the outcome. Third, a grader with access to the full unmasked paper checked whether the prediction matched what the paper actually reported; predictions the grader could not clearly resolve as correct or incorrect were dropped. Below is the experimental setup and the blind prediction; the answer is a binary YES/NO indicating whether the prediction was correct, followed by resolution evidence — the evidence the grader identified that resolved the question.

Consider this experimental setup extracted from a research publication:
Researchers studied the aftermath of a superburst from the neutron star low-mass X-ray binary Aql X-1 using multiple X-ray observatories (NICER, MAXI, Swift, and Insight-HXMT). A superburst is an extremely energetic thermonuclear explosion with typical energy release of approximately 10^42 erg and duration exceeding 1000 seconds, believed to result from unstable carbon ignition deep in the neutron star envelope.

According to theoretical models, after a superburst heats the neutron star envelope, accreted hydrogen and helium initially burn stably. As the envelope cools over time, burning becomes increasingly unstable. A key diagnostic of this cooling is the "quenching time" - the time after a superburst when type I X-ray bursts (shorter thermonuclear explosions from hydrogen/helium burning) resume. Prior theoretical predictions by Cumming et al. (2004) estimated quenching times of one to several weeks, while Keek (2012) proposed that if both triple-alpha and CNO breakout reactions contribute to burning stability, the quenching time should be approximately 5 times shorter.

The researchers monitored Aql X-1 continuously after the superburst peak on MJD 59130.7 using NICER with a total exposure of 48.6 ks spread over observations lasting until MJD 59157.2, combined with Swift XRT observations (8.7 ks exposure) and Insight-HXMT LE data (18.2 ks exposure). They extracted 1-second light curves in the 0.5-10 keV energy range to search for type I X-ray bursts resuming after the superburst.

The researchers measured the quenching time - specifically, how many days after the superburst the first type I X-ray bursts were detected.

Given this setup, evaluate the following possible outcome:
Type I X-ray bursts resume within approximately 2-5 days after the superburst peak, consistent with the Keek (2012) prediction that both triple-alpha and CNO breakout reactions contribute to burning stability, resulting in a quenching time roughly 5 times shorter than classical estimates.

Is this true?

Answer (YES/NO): NO